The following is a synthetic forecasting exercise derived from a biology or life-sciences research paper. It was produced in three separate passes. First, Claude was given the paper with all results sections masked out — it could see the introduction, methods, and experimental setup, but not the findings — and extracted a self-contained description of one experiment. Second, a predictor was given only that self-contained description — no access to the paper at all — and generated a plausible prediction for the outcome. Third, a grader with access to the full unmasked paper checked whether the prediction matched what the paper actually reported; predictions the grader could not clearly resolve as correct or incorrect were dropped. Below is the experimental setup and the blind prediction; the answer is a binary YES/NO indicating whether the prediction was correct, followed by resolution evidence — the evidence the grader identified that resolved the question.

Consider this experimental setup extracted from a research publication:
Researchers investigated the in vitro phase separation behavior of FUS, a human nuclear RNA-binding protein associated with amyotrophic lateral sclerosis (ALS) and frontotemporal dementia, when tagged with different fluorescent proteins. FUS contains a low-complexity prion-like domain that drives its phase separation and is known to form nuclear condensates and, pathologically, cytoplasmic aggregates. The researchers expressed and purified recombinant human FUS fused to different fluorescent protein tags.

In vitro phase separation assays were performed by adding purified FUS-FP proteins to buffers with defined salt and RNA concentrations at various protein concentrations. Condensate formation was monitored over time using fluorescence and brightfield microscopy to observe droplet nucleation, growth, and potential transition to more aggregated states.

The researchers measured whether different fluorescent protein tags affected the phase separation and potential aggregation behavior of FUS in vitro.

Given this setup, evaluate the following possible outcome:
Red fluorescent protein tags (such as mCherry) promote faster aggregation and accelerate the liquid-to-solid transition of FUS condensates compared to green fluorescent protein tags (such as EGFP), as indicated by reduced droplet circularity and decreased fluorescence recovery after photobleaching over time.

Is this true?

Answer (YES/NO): NO